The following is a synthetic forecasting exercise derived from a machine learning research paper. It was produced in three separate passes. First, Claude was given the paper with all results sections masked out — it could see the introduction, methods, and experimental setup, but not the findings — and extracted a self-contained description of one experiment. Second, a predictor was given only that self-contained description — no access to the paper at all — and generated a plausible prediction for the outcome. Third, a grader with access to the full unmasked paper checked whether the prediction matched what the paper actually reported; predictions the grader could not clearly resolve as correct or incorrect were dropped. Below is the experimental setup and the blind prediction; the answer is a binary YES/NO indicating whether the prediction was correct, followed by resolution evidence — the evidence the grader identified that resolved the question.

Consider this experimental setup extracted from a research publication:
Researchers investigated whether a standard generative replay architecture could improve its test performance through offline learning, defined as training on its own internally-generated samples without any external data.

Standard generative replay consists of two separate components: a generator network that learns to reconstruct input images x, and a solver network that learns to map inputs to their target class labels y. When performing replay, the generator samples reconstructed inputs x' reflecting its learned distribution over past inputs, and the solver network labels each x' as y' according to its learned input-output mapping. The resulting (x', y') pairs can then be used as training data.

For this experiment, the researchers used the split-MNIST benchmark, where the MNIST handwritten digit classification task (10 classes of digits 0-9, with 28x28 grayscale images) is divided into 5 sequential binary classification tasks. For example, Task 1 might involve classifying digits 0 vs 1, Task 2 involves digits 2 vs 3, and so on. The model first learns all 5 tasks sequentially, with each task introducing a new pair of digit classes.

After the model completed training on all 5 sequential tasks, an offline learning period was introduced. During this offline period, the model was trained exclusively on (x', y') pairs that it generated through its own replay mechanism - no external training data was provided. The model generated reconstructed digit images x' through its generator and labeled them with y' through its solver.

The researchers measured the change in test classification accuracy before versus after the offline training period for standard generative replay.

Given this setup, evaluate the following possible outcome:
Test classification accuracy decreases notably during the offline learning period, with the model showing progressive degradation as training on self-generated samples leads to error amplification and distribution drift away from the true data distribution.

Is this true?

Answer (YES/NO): NO